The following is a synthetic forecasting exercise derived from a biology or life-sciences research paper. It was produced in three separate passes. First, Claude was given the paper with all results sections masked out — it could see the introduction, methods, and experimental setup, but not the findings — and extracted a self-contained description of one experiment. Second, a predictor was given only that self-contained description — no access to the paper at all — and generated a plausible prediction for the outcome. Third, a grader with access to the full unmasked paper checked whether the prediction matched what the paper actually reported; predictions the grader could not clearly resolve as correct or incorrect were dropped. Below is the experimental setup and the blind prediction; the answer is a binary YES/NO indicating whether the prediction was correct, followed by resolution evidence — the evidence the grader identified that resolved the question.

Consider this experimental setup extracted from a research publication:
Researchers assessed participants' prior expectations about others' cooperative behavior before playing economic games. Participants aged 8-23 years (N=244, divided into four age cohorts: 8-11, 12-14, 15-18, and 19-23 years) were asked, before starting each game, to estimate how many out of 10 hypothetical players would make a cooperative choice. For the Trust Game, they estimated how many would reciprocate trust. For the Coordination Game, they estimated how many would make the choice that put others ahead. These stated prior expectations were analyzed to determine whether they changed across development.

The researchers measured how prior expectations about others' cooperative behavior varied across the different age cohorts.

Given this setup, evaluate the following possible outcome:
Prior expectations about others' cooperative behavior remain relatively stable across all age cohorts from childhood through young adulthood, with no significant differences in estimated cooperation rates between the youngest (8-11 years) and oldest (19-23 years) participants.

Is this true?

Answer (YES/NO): YES